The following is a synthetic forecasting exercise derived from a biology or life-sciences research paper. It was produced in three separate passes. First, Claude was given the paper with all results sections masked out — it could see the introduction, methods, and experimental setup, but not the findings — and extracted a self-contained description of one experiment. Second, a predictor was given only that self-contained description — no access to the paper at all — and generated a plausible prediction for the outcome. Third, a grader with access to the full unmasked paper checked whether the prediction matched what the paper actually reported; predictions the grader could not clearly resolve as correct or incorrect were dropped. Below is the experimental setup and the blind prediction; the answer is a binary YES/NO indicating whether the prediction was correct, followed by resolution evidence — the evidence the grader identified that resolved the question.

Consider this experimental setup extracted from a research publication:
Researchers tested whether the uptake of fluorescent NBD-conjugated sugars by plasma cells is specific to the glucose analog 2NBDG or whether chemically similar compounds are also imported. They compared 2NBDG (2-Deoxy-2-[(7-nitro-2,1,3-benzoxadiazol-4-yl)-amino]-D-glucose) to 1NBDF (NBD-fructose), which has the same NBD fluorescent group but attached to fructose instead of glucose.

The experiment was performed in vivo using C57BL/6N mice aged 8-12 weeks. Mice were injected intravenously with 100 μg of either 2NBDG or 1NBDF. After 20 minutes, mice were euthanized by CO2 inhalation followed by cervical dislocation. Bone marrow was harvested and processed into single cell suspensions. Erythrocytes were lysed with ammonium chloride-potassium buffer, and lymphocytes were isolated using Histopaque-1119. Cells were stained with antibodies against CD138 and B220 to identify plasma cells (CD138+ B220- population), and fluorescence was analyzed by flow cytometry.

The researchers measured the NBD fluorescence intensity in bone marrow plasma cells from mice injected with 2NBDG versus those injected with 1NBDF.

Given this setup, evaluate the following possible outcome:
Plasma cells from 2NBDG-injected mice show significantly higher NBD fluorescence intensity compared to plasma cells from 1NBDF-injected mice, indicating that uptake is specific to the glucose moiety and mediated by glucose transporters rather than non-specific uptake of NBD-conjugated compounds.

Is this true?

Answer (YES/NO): NO